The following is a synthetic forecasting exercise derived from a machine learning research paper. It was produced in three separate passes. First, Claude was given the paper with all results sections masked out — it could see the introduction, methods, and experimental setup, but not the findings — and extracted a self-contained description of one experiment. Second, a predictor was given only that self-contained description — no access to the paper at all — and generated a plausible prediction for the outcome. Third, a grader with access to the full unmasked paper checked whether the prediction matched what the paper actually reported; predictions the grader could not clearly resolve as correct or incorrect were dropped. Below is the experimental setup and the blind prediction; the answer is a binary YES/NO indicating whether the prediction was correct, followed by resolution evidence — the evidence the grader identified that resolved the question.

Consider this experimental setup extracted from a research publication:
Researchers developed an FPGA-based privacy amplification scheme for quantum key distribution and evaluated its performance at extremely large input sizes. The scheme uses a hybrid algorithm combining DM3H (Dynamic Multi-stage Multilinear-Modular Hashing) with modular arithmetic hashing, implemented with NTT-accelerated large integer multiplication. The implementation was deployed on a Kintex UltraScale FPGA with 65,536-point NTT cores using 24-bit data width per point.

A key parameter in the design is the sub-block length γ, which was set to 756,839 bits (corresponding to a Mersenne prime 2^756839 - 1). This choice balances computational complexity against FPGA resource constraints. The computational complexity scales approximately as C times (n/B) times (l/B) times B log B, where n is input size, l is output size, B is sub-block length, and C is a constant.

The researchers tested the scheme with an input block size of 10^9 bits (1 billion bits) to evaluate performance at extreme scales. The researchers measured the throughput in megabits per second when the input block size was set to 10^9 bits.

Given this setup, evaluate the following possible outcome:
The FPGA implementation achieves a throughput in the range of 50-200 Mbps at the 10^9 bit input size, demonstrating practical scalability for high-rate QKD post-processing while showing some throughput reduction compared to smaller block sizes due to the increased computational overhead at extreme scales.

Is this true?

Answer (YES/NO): NO